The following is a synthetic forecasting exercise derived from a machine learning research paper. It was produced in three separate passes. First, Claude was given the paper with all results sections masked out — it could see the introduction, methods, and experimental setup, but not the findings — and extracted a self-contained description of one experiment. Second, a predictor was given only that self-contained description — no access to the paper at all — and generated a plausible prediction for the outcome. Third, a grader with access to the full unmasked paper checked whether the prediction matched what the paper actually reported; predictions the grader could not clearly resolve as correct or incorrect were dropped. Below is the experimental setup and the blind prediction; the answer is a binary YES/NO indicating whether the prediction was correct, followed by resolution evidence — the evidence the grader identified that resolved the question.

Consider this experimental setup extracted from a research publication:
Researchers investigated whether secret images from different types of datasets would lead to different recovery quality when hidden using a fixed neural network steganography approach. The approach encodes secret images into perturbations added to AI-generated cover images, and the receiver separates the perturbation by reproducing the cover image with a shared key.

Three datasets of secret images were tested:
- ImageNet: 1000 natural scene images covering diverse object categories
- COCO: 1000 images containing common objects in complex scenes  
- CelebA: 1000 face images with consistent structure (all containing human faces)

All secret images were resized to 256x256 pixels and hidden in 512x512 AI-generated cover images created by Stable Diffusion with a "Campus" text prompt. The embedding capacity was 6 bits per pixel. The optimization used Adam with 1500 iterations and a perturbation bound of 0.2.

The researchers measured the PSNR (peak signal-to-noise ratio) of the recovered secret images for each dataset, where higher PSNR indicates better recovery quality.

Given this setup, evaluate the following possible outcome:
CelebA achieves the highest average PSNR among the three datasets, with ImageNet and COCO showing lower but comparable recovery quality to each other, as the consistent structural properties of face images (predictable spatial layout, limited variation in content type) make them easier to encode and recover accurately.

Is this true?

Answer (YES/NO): YES